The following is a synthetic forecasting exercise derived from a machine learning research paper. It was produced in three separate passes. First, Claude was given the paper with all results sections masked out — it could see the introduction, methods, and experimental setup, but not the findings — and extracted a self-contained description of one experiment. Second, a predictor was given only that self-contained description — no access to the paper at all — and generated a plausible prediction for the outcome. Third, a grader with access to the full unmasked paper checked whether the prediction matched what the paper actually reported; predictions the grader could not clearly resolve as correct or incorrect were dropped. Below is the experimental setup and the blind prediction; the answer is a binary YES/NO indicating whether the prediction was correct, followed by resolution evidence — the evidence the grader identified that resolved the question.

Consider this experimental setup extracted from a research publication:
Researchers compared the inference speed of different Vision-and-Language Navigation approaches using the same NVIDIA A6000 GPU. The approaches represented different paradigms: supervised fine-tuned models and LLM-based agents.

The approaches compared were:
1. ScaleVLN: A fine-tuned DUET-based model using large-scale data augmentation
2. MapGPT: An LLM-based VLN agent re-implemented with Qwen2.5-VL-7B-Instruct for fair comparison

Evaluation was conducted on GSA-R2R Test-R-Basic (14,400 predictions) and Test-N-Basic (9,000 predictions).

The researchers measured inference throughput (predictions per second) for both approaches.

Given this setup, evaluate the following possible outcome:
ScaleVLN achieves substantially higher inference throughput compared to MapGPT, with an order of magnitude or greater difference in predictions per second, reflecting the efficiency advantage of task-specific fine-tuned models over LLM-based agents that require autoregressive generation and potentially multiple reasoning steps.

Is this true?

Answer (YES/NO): YES